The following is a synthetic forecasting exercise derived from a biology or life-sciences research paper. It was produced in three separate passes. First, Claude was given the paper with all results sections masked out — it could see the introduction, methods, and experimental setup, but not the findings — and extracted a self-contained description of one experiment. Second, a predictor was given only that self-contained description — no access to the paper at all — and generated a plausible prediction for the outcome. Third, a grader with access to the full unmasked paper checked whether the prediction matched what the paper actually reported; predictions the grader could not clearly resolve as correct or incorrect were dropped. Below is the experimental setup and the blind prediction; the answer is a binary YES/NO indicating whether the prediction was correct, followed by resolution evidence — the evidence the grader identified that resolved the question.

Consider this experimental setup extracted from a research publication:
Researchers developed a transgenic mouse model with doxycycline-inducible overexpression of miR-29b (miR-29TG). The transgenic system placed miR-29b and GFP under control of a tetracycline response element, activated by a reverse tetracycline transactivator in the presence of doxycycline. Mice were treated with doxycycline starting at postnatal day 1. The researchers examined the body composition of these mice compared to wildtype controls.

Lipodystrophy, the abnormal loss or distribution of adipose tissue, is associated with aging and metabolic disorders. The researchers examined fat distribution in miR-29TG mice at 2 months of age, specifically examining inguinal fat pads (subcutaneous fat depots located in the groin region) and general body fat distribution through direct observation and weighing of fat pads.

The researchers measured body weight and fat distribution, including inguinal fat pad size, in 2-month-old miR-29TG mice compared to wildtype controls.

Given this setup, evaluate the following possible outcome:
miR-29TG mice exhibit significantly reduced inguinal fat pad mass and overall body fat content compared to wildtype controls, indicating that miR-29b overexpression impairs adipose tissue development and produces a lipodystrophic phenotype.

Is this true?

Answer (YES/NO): YES